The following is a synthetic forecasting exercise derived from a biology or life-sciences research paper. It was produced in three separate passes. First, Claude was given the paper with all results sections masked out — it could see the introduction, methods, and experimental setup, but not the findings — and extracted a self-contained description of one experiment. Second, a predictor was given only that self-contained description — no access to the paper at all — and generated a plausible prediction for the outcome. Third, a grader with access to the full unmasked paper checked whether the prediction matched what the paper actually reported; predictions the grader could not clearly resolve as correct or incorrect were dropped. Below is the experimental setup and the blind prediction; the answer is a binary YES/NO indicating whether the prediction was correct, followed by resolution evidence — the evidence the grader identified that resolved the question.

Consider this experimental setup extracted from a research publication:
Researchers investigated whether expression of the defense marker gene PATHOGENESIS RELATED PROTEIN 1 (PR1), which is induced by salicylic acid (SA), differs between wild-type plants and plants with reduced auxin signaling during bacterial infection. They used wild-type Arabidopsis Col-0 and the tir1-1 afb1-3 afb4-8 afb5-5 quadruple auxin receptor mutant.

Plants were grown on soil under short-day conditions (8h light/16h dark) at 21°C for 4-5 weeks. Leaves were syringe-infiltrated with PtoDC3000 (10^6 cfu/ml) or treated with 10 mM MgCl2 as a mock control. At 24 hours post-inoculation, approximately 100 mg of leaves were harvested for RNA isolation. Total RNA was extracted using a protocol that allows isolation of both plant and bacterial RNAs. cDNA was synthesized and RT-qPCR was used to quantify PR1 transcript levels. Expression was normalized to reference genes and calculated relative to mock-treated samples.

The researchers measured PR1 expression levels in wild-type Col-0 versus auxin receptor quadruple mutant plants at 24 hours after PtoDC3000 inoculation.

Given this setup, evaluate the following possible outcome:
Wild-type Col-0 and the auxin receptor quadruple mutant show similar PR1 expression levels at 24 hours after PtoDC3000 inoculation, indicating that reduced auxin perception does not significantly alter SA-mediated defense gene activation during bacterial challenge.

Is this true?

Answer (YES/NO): NO